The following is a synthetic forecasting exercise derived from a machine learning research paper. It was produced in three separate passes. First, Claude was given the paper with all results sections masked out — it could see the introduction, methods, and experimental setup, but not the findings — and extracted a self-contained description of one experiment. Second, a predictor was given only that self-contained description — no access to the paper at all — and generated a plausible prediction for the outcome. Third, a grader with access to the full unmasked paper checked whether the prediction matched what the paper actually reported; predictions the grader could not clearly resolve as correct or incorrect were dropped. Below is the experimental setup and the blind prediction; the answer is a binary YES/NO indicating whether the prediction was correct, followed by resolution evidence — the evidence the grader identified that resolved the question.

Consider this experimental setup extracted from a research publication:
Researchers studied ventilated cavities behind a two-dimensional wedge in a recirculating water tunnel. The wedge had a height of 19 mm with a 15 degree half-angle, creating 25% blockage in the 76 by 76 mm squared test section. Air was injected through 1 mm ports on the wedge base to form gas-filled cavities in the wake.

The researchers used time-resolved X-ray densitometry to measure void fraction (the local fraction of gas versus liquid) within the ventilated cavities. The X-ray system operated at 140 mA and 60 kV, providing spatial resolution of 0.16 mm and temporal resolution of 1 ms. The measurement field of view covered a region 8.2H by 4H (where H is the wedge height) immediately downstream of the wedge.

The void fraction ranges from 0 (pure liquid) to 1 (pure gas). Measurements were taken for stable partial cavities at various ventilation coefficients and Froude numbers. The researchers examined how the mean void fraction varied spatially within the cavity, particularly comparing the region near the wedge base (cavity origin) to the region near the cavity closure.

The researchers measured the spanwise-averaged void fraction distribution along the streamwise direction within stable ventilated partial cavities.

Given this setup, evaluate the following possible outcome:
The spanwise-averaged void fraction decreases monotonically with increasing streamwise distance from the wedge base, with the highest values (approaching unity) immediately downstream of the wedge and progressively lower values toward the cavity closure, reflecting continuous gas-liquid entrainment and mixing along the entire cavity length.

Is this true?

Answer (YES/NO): NO